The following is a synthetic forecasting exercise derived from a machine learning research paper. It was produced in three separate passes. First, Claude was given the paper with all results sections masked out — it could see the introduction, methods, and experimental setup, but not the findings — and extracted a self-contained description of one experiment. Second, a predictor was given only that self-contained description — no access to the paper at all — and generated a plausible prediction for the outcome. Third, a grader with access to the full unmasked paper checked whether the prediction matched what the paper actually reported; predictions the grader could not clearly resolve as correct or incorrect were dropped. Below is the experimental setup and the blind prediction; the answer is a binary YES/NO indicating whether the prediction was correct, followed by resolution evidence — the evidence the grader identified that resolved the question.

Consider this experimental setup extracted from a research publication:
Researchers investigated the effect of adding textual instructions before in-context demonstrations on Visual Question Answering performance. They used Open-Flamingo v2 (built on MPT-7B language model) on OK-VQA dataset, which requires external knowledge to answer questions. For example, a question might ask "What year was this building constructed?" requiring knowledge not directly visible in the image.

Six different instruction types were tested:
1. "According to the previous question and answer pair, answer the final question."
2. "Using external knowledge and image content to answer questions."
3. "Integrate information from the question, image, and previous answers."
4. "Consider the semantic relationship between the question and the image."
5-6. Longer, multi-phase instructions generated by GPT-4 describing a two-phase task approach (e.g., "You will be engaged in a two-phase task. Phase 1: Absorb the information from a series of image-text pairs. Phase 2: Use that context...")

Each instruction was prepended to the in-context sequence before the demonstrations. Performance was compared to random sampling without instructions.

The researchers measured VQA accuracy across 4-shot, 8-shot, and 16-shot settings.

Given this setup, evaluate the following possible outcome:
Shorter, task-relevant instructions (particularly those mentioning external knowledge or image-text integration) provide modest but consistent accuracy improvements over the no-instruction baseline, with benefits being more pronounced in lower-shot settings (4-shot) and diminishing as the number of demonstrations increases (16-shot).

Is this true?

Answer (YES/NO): NO